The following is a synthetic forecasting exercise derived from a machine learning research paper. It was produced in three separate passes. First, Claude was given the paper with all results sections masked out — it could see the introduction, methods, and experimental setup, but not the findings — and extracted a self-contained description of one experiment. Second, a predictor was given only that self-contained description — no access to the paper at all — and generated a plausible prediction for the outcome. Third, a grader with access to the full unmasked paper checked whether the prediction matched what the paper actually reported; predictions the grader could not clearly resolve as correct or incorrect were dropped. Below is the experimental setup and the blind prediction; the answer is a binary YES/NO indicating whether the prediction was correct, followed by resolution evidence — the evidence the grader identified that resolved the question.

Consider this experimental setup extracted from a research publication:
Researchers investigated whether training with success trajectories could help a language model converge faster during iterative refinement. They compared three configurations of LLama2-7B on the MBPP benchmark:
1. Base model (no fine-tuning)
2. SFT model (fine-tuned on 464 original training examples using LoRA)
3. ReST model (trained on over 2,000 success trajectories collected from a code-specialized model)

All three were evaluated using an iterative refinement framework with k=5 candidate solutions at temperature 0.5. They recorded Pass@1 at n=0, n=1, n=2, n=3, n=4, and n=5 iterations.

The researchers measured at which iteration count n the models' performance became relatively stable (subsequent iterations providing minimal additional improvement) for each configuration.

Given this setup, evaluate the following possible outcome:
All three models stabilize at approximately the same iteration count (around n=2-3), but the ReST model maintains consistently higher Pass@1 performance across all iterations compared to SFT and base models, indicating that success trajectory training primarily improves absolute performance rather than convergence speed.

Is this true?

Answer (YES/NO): NO